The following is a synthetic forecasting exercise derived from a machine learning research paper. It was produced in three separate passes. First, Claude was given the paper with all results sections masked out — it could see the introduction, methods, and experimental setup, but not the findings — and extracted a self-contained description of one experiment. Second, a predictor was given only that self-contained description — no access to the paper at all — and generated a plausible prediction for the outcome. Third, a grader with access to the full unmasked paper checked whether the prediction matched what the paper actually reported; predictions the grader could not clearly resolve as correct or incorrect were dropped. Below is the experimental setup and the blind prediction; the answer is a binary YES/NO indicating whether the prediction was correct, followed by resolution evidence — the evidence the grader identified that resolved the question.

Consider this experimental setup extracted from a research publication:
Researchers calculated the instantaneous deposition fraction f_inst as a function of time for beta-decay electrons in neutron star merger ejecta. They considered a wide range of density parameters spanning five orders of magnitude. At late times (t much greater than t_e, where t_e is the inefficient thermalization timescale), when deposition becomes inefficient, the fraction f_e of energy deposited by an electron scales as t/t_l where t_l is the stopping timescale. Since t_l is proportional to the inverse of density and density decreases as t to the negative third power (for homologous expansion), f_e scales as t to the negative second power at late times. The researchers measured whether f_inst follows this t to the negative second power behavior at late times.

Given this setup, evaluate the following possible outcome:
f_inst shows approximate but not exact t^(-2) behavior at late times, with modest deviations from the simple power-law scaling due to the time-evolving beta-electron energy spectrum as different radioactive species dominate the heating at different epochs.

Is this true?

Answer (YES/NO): YES